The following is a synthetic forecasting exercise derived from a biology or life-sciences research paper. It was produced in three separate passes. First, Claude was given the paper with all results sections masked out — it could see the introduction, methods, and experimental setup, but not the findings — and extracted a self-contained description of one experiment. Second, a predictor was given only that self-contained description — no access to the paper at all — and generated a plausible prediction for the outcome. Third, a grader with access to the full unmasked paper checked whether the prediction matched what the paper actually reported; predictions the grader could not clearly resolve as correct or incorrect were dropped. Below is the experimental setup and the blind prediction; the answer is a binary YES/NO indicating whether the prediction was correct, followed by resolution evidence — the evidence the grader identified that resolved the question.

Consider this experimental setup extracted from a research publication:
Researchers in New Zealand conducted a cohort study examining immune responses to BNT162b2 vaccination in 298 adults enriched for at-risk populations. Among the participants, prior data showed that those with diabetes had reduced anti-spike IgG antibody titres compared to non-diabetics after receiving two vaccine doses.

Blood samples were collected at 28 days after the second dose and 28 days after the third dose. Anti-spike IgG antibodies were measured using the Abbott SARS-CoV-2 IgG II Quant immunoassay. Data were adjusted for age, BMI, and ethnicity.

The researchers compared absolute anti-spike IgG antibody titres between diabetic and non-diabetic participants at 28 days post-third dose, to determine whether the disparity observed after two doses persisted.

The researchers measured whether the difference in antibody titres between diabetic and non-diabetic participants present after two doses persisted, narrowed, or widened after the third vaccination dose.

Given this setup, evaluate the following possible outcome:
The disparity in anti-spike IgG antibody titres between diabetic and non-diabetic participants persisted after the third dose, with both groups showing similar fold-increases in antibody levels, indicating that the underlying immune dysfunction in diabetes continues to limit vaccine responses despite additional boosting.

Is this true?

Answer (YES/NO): NO